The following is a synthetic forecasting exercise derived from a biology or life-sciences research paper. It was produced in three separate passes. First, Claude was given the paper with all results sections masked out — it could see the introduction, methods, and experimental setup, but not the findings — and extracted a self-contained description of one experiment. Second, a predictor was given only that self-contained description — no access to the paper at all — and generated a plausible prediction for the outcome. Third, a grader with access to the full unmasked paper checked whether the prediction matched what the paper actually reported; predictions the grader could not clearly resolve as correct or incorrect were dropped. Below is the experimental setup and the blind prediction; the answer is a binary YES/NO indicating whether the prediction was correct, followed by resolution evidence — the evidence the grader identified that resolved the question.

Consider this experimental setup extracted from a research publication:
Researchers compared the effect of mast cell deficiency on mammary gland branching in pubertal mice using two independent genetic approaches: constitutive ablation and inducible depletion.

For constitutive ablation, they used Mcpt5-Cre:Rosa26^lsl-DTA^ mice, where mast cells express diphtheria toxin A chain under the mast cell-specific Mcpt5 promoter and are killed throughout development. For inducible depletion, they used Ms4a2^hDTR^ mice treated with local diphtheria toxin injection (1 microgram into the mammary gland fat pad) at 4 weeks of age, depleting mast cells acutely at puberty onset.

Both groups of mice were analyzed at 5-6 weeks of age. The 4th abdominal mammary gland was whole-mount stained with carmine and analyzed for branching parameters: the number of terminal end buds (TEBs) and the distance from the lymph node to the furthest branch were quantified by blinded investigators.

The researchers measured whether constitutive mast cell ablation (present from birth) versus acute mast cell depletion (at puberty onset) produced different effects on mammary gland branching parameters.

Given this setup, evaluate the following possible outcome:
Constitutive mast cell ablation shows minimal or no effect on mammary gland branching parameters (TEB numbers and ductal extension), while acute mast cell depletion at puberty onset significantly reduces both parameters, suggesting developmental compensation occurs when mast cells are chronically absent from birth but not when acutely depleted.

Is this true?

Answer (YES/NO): NO